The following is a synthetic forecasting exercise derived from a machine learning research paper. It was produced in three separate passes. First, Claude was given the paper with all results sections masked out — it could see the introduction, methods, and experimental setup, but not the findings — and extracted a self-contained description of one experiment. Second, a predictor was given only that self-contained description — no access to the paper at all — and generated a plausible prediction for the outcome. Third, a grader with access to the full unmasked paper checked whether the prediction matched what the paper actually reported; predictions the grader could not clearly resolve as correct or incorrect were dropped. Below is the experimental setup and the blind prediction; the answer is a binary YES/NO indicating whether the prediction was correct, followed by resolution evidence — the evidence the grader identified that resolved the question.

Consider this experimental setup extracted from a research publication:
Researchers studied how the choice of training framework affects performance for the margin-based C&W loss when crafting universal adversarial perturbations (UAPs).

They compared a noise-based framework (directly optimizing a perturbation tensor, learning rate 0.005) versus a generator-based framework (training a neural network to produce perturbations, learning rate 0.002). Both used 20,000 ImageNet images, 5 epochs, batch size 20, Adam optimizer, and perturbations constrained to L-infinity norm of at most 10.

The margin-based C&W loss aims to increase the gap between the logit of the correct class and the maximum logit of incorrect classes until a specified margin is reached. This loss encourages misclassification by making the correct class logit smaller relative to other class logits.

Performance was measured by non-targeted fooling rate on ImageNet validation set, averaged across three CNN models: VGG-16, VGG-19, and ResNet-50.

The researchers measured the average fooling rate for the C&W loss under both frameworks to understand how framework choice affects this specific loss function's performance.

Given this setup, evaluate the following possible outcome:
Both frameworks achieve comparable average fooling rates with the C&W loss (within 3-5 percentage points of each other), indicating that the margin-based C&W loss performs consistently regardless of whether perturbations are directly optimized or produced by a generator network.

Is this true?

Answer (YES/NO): NO